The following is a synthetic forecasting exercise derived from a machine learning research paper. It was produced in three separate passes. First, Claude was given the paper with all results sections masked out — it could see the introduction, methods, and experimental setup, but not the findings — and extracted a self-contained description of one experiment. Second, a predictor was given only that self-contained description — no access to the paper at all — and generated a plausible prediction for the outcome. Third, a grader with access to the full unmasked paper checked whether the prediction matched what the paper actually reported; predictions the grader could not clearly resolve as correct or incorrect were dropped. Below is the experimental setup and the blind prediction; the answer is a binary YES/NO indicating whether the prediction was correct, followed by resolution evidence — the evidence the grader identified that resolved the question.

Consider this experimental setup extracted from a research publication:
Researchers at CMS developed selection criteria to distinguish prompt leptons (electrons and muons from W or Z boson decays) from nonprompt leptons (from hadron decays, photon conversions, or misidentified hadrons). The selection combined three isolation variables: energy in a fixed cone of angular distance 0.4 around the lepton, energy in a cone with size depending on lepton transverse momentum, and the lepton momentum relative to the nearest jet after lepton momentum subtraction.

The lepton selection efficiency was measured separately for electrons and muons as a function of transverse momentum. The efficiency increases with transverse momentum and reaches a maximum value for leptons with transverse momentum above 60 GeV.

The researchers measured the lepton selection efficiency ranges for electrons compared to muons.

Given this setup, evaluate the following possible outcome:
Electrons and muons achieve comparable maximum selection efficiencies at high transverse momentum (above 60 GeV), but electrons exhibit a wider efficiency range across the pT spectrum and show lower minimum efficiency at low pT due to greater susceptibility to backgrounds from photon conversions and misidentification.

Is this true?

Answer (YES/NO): NO